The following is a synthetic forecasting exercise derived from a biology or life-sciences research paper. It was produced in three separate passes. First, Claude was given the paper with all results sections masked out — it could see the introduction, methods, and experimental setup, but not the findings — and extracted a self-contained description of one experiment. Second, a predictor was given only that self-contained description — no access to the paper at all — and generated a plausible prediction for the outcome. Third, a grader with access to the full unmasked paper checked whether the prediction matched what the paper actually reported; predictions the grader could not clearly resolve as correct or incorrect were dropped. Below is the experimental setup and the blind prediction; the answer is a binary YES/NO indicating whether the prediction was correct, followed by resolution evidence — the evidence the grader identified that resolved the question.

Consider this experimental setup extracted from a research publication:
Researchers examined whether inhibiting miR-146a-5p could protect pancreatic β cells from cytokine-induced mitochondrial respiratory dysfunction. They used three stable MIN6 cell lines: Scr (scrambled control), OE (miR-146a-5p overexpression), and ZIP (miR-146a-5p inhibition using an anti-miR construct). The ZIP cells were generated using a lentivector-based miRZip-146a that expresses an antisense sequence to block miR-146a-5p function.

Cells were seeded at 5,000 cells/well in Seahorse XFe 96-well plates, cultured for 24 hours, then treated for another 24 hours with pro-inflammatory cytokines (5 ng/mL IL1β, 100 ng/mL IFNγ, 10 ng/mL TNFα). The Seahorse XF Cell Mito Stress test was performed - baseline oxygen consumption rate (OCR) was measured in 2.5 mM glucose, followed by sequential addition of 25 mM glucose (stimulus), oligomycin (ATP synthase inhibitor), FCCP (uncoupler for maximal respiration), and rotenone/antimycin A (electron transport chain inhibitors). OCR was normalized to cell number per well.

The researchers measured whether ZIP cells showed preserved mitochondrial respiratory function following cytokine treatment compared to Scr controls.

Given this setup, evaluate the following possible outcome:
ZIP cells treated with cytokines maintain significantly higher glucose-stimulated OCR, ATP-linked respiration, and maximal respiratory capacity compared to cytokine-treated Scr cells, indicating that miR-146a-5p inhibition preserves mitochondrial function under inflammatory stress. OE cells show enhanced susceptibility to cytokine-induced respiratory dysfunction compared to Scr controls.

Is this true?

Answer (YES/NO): NO